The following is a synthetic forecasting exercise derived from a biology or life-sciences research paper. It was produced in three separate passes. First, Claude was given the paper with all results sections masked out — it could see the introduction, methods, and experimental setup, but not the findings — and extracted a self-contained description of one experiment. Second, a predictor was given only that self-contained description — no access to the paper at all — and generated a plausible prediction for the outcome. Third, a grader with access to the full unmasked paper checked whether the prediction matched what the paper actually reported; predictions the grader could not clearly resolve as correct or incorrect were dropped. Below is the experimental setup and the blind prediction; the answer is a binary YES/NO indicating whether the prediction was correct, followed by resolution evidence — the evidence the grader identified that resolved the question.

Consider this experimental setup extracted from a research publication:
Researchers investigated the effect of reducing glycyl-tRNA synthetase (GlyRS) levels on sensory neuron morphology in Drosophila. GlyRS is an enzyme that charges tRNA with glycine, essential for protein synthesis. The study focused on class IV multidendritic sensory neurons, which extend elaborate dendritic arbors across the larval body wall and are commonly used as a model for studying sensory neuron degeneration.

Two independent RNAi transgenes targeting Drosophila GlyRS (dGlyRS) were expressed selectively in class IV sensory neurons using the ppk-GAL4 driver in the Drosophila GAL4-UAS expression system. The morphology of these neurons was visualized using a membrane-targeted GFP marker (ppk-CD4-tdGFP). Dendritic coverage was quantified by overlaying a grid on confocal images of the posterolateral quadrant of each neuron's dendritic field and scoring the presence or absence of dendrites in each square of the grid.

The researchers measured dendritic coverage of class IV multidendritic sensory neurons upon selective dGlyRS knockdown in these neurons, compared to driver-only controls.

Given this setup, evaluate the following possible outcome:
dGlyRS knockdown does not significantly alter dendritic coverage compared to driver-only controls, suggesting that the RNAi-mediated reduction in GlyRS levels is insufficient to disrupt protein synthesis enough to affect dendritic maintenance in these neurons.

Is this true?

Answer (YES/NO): NO